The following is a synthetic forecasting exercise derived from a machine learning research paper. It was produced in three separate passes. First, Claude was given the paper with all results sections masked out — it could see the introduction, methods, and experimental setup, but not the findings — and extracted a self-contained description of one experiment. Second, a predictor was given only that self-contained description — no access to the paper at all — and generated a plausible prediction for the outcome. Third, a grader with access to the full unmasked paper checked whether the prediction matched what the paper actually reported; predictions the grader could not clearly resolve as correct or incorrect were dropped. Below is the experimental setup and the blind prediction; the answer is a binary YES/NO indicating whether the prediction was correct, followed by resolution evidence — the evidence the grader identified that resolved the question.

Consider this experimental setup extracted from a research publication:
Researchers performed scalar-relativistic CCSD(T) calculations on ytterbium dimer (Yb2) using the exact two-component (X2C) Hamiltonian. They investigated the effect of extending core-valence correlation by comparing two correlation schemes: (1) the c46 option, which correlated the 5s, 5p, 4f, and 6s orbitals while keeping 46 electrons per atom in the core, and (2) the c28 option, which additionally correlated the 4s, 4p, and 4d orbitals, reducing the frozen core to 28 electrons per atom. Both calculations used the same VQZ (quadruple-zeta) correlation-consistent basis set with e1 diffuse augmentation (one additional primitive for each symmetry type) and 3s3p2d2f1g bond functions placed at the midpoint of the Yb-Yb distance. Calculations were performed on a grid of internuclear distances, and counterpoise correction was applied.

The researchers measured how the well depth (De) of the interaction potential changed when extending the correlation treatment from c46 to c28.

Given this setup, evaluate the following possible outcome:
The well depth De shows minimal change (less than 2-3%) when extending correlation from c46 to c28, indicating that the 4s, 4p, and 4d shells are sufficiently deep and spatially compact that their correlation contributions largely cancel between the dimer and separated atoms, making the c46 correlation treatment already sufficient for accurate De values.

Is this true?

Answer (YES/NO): YES